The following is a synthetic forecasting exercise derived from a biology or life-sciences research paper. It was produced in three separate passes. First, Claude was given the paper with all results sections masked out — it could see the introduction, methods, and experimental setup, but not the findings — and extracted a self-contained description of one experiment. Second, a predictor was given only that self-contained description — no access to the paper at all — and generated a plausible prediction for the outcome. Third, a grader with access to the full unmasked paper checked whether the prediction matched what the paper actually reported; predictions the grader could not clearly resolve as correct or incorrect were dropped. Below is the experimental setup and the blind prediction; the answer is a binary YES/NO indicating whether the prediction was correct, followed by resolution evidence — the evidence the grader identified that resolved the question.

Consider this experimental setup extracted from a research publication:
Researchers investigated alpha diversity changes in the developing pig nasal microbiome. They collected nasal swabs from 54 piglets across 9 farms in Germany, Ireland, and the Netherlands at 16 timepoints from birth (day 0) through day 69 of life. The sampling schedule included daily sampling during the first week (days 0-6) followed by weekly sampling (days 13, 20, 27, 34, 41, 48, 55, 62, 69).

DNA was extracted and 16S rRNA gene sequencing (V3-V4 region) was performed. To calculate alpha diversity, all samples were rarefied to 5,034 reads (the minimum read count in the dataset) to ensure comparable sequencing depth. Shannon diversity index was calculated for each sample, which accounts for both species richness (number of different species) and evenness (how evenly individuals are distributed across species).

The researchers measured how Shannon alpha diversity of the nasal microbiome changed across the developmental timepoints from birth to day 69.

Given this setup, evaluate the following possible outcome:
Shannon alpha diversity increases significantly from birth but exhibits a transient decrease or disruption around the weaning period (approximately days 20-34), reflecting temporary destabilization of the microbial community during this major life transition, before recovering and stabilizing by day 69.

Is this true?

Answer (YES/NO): NO